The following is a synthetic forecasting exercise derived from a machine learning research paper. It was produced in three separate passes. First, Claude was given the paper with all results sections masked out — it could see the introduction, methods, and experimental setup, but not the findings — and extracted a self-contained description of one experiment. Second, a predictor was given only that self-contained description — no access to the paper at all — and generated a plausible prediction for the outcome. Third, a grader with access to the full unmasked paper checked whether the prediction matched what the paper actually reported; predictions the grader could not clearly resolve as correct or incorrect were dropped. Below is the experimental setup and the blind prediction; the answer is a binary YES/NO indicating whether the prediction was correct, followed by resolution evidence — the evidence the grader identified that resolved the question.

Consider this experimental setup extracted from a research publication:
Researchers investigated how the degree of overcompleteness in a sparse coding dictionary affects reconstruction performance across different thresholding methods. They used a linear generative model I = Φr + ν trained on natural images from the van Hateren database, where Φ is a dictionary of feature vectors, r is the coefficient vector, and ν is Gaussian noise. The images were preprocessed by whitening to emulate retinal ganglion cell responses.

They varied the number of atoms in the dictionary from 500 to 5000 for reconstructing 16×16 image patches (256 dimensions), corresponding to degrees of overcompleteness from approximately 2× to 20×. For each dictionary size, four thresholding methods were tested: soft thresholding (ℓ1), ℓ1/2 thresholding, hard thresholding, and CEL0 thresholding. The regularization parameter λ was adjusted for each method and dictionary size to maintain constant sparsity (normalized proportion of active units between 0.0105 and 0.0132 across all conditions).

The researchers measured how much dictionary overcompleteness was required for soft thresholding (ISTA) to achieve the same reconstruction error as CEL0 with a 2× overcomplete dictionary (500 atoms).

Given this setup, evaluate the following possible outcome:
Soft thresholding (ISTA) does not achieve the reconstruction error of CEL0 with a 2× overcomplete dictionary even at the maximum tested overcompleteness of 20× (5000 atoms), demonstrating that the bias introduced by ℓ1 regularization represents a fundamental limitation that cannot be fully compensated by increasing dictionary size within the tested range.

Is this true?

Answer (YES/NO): NO